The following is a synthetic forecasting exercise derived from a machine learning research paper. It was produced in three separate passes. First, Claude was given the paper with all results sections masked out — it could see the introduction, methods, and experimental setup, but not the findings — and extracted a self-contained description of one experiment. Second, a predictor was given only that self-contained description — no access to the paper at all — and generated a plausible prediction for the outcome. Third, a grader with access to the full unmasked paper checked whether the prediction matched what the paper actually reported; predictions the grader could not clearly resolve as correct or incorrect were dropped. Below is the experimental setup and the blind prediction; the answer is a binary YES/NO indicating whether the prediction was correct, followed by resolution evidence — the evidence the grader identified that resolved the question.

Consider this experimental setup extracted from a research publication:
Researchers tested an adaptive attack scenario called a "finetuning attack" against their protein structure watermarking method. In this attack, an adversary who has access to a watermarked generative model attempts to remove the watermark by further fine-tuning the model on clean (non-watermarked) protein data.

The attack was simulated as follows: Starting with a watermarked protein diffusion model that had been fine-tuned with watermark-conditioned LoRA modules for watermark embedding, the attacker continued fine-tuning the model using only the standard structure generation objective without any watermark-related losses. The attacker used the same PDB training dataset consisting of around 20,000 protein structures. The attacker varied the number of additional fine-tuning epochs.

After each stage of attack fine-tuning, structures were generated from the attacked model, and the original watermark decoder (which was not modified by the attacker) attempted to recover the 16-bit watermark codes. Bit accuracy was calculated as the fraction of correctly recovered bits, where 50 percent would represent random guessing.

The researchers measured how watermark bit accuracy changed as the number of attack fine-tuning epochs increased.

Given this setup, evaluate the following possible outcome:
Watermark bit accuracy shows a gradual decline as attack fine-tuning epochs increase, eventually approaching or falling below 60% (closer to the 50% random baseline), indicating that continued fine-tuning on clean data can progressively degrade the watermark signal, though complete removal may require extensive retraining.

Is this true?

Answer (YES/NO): NO